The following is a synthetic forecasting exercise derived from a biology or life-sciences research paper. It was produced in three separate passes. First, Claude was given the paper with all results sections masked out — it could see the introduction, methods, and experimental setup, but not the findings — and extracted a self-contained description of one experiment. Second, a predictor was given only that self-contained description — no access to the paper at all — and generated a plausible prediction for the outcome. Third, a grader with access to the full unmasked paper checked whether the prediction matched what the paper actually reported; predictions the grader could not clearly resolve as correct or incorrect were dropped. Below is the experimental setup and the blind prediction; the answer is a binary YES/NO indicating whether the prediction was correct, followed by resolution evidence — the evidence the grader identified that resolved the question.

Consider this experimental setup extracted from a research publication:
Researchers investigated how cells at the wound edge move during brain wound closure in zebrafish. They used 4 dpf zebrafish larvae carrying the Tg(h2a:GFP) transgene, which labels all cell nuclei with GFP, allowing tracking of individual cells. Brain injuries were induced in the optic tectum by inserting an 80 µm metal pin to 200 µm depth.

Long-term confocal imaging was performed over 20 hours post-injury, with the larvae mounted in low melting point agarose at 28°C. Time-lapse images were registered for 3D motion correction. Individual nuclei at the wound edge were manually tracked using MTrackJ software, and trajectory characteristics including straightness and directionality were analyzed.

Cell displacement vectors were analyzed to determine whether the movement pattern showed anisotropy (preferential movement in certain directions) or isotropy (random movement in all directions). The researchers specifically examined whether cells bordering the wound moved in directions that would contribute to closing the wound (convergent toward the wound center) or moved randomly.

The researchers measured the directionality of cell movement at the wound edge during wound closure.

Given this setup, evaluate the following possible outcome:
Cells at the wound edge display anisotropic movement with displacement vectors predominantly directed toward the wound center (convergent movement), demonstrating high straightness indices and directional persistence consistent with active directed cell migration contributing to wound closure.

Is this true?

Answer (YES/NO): NO